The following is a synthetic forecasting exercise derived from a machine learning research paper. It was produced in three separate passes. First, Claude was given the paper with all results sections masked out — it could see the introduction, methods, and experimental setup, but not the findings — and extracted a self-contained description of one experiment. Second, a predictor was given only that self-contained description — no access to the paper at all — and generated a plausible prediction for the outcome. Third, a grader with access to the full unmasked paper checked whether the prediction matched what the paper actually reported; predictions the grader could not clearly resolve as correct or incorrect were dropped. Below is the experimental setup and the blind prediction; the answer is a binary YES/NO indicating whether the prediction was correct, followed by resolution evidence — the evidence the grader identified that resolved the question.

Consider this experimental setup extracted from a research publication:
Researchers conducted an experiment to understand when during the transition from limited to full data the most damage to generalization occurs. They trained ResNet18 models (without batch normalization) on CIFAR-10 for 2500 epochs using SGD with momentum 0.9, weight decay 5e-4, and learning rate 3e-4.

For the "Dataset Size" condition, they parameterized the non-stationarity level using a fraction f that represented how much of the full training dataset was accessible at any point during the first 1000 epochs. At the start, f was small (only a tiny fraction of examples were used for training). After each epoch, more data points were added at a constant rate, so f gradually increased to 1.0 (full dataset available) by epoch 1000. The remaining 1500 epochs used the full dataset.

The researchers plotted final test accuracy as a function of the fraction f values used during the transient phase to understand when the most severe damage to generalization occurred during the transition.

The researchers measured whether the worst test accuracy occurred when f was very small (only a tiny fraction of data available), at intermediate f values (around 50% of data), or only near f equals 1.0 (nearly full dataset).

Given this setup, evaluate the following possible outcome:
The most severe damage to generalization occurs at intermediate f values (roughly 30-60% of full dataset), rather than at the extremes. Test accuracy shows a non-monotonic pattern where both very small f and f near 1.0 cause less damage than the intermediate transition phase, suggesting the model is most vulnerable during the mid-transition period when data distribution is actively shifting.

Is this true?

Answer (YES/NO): NO